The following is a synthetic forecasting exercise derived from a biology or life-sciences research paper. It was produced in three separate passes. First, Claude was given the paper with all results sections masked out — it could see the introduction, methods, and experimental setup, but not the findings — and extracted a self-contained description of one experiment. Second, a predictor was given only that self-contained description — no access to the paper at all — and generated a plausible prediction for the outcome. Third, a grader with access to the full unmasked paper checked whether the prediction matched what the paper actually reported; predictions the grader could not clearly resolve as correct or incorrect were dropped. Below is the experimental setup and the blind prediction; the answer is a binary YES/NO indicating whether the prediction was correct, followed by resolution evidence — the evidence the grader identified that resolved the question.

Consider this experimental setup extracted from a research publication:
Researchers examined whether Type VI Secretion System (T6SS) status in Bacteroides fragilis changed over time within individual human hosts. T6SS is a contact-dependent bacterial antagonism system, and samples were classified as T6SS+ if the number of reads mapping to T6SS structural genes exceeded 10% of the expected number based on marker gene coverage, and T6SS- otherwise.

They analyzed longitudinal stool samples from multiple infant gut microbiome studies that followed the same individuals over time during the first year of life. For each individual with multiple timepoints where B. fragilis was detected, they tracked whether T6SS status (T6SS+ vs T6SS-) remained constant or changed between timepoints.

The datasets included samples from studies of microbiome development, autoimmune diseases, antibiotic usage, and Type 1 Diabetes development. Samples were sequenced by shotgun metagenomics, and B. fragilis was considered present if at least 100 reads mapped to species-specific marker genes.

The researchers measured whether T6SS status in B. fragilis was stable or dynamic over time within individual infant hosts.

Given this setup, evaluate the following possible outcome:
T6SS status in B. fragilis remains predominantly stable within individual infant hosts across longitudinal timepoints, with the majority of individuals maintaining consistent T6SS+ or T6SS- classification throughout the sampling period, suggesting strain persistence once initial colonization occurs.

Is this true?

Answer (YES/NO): NO